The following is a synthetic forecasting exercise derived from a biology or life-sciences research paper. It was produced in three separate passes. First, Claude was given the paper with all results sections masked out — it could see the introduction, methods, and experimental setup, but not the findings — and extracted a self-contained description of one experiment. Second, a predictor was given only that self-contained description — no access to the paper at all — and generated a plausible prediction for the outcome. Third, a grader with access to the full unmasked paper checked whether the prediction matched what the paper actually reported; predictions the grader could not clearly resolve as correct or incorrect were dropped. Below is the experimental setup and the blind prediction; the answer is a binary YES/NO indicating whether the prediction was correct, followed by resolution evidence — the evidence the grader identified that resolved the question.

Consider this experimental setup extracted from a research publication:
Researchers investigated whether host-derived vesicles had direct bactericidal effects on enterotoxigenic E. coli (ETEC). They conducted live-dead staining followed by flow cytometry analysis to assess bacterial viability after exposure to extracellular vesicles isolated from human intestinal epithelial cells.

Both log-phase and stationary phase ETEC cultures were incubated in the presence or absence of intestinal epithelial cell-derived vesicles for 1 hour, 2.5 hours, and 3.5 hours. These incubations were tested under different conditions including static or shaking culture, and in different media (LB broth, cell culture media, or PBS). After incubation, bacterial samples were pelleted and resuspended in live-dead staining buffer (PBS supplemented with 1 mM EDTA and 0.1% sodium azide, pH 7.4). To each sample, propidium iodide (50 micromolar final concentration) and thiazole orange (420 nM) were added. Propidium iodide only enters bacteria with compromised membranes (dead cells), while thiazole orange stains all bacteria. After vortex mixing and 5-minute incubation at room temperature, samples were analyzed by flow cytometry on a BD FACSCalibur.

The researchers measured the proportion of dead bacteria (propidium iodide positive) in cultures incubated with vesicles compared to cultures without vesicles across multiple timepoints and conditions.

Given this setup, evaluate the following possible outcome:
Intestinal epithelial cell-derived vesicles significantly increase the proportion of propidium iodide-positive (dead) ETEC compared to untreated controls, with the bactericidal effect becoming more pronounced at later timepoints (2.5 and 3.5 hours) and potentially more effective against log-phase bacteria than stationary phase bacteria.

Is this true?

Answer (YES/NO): NO